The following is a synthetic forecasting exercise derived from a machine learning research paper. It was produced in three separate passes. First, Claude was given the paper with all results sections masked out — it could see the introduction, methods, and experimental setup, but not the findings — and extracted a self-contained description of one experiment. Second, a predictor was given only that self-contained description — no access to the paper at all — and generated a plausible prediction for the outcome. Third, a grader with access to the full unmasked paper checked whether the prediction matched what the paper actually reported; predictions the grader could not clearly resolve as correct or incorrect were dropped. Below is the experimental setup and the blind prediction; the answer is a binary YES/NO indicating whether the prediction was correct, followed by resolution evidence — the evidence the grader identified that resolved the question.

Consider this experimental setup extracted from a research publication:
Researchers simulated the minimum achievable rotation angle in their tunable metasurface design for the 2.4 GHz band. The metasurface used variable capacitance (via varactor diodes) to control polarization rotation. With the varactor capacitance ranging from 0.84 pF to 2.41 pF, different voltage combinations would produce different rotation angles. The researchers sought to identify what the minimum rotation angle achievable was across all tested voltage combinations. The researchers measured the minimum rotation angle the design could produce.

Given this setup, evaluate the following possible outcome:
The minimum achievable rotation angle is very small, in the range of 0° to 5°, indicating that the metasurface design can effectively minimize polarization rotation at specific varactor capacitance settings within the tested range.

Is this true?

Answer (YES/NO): YES